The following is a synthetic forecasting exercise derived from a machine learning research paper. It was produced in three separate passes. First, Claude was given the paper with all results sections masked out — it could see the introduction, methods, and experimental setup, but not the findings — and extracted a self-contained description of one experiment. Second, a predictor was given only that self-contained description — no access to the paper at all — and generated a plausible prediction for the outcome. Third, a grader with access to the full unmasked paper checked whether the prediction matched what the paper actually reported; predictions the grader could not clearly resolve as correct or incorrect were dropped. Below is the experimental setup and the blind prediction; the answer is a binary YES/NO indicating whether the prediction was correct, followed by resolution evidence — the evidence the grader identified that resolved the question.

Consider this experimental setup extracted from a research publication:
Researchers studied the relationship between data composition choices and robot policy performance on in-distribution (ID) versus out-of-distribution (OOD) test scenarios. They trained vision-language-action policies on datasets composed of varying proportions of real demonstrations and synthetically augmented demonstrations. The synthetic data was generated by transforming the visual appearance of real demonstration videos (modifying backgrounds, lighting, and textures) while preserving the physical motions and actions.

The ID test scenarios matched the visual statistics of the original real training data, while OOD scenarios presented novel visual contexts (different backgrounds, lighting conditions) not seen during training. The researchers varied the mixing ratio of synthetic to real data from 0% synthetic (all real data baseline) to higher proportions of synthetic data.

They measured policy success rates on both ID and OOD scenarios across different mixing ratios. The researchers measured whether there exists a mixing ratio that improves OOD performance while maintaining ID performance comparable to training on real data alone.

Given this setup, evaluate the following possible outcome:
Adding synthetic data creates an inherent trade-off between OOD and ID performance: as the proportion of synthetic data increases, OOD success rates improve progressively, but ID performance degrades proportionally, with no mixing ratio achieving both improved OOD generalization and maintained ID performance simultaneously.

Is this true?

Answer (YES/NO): NO